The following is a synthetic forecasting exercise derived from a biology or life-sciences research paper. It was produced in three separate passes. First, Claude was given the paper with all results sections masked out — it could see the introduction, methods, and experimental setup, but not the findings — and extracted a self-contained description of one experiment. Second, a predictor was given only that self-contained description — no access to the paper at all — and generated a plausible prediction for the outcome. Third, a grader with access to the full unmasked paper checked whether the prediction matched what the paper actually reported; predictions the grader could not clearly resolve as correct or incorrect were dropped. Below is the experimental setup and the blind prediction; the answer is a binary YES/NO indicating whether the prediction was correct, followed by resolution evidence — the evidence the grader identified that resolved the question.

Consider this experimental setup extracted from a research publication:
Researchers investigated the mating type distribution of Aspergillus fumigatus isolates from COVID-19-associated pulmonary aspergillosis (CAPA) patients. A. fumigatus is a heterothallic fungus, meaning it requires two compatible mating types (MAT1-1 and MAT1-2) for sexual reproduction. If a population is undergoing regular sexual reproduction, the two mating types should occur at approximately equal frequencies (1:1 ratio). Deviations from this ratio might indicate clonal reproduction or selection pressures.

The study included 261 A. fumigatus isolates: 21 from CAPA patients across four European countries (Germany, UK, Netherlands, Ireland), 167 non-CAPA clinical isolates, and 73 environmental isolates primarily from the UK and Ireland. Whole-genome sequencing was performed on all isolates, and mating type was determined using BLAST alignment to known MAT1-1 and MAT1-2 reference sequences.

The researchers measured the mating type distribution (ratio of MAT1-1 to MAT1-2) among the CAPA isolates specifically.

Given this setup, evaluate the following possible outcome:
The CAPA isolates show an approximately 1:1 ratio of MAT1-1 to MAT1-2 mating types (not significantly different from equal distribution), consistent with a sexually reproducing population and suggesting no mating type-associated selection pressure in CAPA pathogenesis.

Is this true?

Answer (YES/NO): YES